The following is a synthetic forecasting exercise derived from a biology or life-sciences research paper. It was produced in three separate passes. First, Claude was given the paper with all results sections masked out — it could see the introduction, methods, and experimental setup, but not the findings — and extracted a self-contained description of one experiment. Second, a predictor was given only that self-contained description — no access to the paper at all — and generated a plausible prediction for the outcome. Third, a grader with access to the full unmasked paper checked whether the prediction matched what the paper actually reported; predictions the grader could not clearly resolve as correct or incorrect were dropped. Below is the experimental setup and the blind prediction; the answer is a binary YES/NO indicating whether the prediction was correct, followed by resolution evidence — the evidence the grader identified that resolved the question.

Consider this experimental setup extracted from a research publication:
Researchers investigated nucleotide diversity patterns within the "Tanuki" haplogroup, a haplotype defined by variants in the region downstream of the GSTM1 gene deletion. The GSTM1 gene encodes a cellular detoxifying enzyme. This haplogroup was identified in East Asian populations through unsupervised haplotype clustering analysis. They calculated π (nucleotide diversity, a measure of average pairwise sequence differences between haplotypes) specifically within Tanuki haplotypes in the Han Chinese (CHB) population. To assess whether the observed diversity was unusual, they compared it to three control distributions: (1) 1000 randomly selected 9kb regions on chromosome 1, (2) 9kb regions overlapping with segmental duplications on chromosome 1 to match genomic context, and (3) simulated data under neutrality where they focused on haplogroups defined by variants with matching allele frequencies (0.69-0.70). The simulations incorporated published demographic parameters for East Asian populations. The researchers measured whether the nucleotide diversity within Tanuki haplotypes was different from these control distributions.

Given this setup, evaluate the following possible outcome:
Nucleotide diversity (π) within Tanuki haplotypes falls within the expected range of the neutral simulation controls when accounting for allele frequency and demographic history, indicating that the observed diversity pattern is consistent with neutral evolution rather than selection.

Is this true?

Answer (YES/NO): NO